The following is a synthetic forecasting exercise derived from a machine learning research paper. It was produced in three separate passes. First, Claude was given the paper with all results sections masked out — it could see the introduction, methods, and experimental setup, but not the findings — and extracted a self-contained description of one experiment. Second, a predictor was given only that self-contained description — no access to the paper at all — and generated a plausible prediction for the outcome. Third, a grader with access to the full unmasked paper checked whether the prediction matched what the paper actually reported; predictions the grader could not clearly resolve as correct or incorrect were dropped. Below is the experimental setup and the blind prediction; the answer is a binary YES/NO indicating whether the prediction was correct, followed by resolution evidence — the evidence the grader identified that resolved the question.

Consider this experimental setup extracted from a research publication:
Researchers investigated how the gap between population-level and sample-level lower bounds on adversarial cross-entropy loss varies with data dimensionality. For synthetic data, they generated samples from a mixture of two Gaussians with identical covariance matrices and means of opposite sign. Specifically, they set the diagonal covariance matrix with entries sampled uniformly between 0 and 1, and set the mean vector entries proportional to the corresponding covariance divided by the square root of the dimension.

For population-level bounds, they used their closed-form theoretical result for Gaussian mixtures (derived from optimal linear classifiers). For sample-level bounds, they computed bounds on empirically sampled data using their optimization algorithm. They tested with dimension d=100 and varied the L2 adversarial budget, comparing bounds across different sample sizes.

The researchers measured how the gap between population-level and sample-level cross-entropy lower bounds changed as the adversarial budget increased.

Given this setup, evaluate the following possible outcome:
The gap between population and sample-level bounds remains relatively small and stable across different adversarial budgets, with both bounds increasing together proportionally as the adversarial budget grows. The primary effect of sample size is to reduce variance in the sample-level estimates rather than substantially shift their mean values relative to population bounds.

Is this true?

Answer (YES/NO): NO